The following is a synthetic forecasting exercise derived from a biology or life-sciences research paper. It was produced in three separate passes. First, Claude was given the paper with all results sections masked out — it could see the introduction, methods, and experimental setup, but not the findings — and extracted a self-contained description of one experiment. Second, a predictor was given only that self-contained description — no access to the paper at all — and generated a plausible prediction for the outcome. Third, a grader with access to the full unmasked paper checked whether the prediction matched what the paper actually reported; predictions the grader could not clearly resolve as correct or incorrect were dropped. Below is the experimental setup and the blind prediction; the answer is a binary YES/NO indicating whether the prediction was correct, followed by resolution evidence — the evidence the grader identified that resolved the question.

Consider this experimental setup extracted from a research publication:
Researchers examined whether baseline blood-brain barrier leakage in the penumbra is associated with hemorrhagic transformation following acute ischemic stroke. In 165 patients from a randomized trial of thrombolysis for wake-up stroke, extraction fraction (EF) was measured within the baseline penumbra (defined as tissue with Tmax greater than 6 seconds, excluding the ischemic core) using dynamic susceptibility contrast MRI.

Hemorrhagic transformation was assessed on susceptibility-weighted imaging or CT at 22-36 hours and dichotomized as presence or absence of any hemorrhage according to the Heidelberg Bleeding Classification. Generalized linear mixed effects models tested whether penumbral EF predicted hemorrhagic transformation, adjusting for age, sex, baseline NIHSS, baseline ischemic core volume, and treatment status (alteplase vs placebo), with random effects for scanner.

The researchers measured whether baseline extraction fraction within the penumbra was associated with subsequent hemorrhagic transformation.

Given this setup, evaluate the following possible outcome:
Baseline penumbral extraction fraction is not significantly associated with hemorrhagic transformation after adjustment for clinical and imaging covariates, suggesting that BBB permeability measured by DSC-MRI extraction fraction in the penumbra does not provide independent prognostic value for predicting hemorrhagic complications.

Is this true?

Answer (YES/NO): YES